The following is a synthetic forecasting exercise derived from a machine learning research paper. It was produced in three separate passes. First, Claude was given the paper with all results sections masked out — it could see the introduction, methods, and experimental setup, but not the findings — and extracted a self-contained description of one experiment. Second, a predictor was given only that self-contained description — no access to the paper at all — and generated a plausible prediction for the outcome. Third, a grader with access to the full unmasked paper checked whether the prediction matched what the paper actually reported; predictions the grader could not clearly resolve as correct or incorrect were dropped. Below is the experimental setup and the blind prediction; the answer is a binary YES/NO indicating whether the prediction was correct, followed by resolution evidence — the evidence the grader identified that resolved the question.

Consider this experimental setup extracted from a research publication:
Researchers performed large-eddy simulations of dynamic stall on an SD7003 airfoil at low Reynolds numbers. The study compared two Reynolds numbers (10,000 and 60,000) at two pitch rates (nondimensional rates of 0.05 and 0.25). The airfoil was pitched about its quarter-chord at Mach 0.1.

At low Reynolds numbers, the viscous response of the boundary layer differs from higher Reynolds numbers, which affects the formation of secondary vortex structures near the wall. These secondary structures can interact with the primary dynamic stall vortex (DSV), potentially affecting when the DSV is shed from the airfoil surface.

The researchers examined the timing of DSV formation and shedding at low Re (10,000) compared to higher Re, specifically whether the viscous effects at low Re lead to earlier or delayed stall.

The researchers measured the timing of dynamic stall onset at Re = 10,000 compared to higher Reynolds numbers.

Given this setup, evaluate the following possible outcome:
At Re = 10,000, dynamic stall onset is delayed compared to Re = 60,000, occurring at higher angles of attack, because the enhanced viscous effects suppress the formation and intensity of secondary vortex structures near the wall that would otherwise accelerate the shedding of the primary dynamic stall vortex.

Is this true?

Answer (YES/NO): NO